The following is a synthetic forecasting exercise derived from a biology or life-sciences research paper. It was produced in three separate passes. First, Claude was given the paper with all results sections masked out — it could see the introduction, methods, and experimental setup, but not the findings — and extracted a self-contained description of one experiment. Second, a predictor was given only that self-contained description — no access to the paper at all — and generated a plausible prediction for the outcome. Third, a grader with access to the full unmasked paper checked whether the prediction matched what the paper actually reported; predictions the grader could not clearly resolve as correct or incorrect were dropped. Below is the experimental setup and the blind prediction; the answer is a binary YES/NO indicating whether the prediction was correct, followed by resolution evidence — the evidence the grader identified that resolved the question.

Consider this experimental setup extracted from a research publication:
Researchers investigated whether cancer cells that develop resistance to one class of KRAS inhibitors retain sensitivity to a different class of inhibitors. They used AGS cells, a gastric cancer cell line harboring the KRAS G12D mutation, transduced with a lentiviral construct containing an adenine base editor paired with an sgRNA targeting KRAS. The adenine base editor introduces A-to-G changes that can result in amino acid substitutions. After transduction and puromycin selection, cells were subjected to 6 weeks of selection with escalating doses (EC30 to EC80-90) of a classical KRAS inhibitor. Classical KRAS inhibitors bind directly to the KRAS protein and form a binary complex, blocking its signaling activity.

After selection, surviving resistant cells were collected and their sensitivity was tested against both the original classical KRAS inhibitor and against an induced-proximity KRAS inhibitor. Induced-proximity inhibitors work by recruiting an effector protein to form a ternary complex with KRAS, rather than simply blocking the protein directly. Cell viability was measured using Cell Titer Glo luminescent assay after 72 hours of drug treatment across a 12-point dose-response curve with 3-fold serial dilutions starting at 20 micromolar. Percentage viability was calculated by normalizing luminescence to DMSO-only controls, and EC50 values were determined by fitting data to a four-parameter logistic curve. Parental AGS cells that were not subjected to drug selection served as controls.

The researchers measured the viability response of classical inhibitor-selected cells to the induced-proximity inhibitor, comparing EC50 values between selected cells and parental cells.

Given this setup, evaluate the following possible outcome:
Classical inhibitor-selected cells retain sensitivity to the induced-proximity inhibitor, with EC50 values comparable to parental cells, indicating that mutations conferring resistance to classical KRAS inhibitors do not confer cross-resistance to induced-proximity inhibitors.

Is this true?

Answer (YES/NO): YES